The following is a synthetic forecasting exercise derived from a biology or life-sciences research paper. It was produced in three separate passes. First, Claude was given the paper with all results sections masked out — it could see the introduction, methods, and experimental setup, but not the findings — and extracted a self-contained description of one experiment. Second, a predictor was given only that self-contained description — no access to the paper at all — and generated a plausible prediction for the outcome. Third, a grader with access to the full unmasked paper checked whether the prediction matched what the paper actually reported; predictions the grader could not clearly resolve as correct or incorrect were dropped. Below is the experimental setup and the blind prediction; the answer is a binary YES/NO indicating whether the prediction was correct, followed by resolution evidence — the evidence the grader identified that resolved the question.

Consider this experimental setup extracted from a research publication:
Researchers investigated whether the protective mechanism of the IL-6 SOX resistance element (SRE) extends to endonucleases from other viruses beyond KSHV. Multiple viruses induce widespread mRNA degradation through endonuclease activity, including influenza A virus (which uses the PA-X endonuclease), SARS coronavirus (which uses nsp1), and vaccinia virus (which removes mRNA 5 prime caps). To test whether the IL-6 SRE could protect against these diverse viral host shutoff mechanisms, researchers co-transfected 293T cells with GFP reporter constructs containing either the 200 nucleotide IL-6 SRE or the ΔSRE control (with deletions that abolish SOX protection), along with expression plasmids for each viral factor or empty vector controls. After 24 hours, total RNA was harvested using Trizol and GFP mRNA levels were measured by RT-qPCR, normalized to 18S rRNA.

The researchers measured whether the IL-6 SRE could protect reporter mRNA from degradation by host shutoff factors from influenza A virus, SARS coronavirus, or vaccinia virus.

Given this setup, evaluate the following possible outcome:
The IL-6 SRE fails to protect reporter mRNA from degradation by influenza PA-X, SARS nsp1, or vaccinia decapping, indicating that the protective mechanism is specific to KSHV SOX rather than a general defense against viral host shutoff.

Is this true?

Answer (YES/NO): NO